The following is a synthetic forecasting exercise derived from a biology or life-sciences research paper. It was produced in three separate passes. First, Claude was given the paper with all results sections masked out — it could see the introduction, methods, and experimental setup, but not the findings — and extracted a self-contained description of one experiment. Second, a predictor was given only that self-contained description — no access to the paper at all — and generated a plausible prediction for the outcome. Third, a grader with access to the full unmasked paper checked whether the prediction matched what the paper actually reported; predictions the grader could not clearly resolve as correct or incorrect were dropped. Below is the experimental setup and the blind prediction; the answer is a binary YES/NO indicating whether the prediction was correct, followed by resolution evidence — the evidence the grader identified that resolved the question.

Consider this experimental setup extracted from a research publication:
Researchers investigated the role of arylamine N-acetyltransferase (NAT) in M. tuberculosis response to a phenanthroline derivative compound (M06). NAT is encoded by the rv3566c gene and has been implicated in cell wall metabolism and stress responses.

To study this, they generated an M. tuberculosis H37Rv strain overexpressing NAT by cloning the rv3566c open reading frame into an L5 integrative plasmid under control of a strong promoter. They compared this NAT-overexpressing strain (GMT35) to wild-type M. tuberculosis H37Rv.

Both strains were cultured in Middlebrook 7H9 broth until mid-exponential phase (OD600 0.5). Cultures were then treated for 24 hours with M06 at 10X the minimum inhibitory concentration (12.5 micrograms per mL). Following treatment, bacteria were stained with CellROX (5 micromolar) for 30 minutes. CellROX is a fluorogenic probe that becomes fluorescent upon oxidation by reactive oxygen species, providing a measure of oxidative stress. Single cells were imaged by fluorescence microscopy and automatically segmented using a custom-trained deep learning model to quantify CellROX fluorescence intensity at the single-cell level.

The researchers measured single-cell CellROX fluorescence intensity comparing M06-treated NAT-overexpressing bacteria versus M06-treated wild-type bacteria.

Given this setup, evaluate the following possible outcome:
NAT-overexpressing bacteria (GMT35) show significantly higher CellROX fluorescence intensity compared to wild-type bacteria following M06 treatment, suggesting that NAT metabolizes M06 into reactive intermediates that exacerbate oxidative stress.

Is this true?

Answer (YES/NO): NO